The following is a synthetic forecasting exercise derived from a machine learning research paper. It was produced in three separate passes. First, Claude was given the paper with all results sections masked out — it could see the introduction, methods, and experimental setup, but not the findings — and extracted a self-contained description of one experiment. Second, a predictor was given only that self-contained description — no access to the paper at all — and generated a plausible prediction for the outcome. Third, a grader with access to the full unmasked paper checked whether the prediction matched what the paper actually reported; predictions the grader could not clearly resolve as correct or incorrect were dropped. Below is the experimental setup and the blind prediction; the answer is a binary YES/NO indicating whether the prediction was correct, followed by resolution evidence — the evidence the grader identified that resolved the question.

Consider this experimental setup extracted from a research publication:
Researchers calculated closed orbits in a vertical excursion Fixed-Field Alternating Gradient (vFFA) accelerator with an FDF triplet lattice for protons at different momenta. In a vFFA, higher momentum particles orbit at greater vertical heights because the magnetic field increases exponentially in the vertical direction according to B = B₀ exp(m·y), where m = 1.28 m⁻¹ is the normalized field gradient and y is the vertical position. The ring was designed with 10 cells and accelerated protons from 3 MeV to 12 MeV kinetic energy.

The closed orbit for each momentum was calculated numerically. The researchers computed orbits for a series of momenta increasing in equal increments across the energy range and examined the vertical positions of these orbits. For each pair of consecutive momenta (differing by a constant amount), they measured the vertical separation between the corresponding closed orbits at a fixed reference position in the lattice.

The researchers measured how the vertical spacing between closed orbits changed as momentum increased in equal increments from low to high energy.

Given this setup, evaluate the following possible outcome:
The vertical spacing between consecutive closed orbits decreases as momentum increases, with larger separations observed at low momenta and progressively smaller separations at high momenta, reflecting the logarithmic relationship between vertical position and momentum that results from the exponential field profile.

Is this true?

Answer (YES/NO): YES